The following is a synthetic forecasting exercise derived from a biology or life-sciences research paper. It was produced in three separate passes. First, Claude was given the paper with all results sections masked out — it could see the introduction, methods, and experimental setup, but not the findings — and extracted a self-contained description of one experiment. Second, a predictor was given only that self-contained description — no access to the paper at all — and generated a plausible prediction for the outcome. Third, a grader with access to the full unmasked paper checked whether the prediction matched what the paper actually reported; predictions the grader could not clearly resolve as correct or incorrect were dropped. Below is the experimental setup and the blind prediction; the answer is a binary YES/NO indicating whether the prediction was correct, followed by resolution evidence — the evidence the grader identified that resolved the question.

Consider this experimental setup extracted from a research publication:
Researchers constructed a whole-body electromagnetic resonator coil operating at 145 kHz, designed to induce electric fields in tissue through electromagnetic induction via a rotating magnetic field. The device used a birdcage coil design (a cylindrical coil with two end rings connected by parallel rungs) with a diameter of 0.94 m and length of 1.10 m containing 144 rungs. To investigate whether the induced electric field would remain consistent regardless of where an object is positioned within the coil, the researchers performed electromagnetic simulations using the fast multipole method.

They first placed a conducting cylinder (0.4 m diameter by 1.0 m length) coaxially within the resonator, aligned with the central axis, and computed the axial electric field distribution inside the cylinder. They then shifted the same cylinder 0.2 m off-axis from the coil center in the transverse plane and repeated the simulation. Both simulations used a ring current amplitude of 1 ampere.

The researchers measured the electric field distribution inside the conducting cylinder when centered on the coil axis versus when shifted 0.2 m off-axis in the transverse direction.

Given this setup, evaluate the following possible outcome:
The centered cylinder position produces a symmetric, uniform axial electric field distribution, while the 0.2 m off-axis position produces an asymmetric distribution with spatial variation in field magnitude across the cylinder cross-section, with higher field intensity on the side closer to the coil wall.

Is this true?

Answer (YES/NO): NO